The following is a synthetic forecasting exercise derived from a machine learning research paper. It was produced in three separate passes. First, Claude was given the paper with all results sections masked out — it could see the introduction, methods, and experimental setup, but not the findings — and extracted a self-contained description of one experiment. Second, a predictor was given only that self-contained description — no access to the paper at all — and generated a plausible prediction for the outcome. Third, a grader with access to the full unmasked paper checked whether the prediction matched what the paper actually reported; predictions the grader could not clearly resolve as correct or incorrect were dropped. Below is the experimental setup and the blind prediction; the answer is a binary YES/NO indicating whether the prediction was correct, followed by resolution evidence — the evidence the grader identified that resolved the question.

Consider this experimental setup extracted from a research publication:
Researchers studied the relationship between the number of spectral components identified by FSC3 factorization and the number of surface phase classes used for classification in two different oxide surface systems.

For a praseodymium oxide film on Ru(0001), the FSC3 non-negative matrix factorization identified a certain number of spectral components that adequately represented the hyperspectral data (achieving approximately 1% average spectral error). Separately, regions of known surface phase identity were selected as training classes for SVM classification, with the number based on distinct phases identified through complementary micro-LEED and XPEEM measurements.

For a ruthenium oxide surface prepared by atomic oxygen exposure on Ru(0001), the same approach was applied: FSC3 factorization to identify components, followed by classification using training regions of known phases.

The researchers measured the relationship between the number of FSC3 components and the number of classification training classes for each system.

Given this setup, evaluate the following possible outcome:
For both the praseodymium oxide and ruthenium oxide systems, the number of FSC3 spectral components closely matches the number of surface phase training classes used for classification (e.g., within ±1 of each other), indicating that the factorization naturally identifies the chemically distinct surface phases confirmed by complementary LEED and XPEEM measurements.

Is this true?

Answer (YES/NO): NO